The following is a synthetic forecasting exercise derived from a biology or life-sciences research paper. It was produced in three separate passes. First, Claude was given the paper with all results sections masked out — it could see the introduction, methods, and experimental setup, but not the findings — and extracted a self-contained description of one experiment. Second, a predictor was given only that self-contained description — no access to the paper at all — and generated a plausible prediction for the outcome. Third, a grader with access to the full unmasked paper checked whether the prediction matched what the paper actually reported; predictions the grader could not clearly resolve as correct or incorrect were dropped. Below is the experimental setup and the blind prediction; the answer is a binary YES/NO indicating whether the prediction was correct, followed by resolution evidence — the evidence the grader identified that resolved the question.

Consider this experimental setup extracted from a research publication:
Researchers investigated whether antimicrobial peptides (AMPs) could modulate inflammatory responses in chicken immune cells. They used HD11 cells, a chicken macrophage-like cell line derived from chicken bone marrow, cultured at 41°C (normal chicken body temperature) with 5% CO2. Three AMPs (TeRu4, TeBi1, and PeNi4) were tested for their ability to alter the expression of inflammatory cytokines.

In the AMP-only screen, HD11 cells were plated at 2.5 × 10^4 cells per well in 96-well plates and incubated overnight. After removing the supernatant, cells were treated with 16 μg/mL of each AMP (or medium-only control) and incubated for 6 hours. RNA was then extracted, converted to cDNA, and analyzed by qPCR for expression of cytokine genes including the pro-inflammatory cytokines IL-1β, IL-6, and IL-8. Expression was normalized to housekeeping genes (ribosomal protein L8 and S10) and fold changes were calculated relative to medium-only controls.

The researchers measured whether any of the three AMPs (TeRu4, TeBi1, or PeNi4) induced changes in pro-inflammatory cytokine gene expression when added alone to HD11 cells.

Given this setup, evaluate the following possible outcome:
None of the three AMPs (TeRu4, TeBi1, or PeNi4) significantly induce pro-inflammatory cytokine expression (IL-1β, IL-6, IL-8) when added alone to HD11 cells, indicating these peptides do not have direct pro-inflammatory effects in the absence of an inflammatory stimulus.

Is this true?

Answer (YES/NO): NO